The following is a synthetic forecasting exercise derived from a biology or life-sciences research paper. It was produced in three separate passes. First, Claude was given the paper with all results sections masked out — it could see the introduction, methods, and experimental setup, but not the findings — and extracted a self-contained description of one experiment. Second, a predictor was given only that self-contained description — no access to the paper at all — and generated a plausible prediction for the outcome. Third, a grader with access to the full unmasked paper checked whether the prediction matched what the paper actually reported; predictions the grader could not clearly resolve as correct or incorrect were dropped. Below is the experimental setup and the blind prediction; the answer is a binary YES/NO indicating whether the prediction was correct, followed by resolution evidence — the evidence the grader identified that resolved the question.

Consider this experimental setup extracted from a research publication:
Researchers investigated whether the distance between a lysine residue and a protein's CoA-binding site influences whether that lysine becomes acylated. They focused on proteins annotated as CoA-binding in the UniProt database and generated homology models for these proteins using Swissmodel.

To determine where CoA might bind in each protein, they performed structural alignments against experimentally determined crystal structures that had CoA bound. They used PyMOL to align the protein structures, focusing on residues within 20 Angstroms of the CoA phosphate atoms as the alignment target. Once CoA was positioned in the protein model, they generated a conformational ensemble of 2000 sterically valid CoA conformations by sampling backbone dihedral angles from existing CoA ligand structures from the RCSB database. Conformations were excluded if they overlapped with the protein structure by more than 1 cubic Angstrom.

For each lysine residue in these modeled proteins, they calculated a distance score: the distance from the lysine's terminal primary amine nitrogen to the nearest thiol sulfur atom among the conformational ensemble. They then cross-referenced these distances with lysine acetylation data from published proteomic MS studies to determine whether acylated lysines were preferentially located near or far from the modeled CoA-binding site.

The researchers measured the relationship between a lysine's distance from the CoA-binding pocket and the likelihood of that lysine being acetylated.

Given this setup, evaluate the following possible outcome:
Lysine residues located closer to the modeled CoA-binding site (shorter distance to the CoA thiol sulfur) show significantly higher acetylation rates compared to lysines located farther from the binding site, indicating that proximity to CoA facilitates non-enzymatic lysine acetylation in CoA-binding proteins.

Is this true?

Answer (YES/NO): YES